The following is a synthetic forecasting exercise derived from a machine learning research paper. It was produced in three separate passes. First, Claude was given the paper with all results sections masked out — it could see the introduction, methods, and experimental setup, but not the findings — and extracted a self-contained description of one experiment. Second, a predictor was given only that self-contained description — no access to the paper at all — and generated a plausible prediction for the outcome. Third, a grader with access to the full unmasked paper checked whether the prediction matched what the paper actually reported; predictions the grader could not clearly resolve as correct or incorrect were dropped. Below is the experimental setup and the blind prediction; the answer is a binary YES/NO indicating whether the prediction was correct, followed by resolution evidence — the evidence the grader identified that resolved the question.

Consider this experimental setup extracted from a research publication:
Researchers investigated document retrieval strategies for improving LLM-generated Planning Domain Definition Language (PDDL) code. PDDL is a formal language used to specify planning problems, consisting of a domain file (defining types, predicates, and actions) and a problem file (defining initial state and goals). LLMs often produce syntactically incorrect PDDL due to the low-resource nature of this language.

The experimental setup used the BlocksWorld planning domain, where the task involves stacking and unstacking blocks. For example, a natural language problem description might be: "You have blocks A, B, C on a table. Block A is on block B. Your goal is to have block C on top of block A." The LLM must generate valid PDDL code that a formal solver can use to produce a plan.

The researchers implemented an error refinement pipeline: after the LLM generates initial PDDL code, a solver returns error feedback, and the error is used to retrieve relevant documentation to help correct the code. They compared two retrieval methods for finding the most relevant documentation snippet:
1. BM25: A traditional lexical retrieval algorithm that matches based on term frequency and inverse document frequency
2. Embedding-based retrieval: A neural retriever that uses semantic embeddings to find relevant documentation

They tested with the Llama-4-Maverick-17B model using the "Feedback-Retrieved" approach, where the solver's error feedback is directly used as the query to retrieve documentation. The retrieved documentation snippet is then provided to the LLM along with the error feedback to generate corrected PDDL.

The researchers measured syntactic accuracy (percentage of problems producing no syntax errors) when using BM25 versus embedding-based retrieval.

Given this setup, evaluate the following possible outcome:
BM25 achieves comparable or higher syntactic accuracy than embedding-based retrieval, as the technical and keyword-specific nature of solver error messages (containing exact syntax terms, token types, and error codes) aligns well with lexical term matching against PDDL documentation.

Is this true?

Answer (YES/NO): NO